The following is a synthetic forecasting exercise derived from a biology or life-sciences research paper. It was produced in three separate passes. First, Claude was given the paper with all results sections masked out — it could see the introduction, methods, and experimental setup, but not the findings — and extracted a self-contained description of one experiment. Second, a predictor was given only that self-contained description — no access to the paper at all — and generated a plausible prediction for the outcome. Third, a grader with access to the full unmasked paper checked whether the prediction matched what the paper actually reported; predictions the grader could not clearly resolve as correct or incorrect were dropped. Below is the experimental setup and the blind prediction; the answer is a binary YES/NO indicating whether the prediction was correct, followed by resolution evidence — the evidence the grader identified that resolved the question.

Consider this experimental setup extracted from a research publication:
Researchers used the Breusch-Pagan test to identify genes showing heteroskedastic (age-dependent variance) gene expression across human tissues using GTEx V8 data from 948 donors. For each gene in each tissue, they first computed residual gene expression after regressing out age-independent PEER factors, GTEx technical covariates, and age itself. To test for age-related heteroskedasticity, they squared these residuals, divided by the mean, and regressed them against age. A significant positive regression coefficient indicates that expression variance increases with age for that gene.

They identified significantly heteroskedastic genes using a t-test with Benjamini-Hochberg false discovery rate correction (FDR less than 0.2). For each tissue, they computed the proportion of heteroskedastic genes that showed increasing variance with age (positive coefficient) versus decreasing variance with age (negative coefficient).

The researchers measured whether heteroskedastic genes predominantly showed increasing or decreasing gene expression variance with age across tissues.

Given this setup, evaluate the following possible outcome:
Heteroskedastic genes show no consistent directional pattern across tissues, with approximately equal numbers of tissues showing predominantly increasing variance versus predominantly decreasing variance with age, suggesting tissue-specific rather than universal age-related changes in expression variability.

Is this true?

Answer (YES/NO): NO